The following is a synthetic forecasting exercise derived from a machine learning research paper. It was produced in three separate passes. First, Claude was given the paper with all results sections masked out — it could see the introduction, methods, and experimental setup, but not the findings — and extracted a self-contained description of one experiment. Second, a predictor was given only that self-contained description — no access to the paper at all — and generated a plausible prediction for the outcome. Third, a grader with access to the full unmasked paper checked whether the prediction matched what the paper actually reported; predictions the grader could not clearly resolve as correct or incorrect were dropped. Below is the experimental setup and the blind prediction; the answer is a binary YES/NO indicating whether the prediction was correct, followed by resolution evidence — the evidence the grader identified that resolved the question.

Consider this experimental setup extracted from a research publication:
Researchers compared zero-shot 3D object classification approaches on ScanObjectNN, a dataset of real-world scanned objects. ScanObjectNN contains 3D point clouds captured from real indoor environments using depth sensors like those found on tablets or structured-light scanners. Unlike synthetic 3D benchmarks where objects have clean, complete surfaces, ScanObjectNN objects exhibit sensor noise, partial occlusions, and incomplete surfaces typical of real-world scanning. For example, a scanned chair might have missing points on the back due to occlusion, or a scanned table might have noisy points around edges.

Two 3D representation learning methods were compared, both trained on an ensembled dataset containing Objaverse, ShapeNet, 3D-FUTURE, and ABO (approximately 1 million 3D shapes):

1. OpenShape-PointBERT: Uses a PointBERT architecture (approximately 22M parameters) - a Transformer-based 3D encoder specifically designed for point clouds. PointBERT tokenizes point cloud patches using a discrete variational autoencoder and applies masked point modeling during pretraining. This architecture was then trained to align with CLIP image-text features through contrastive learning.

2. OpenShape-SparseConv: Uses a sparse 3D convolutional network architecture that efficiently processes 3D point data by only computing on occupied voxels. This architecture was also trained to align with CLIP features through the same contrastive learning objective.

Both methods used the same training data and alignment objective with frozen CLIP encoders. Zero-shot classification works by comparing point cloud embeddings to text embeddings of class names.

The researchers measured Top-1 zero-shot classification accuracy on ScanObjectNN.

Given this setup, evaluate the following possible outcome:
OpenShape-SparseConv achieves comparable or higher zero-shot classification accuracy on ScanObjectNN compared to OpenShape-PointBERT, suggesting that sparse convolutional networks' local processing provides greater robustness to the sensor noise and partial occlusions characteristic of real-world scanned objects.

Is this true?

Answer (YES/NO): YES